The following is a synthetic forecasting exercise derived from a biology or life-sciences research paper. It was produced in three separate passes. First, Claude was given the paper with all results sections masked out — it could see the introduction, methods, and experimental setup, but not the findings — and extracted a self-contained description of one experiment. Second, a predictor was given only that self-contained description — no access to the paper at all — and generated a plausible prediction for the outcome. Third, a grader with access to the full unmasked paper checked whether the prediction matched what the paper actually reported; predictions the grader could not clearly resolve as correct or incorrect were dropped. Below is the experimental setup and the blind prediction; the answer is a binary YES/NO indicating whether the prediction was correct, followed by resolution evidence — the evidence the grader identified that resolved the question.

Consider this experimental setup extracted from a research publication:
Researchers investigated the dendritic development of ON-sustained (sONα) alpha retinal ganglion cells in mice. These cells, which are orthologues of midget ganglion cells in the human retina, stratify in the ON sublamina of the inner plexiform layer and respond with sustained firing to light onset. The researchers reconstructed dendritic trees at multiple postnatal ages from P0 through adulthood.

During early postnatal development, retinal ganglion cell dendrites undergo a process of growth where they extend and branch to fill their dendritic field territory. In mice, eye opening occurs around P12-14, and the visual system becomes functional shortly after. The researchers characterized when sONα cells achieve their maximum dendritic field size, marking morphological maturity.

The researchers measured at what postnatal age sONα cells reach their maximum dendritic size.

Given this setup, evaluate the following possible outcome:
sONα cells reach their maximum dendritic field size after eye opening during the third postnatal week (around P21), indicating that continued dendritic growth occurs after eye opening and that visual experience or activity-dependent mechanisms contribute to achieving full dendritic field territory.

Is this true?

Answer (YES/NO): NO